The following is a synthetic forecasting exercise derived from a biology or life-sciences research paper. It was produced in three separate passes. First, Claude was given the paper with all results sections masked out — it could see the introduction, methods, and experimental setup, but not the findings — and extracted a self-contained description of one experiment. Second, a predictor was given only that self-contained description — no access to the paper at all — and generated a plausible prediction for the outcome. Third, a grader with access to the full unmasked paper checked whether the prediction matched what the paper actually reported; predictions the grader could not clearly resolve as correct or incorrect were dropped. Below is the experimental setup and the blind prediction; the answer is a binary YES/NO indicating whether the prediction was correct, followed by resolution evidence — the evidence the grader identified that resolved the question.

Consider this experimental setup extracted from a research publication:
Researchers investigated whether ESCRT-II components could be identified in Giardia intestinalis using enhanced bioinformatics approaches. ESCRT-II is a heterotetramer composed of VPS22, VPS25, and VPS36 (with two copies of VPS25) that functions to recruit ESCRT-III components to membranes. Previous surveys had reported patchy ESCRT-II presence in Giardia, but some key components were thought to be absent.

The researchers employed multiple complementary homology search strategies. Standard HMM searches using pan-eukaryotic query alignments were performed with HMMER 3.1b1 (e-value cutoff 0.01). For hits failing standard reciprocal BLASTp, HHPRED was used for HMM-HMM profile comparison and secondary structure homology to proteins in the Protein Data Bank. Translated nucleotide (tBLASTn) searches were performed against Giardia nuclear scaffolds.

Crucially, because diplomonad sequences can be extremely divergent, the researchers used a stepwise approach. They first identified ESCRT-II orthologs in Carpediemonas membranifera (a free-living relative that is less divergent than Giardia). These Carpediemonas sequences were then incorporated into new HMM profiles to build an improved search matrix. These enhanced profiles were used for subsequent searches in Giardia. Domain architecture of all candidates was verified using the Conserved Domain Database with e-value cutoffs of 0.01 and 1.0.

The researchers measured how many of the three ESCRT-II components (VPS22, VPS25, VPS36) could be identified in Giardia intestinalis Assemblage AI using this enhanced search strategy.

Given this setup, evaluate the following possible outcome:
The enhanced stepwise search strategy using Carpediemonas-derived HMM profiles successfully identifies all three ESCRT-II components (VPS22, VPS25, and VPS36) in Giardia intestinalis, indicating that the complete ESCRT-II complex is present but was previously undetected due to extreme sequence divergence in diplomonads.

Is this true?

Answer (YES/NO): NO